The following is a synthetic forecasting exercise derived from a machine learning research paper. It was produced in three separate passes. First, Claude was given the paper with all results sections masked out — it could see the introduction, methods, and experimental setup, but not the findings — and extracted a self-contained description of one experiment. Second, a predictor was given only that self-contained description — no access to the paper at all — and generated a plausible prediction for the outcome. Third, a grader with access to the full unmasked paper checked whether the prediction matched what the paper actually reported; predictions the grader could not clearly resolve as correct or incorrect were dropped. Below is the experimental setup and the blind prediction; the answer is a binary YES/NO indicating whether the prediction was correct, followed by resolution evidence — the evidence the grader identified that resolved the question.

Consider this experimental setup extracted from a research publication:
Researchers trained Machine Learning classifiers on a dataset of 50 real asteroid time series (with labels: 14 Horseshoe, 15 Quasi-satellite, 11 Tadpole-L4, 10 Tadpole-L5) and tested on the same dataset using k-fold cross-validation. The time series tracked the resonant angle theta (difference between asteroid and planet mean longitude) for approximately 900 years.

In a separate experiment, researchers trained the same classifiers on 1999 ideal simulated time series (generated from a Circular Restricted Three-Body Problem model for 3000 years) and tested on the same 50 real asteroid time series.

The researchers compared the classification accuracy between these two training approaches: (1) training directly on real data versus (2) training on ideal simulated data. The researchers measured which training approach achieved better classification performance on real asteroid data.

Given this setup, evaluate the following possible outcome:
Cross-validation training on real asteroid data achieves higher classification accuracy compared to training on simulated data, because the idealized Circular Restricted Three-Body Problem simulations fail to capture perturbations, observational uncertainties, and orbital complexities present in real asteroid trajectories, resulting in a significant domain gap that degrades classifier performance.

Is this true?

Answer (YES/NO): NO